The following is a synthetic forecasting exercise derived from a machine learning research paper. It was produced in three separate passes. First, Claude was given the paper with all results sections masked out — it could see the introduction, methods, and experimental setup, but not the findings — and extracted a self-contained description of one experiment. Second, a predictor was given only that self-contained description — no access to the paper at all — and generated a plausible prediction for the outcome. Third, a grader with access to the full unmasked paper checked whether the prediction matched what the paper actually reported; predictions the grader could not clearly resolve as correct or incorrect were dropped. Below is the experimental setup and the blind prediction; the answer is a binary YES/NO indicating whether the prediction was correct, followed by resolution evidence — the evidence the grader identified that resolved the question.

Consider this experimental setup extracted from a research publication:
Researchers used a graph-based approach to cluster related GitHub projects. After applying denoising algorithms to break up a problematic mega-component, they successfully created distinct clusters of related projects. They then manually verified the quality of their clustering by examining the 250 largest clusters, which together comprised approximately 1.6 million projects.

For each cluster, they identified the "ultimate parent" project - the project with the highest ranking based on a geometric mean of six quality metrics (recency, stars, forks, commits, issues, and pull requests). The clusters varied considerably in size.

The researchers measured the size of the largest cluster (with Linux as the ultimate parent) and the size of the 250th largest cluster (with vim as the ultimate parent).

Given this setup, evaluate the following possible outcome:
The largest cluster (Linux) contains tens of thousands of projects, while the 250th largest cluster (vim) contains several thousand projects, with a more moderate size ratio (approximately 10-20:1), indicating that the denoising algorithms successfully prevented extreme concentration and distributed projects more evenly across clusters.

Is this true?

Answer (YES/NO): NO